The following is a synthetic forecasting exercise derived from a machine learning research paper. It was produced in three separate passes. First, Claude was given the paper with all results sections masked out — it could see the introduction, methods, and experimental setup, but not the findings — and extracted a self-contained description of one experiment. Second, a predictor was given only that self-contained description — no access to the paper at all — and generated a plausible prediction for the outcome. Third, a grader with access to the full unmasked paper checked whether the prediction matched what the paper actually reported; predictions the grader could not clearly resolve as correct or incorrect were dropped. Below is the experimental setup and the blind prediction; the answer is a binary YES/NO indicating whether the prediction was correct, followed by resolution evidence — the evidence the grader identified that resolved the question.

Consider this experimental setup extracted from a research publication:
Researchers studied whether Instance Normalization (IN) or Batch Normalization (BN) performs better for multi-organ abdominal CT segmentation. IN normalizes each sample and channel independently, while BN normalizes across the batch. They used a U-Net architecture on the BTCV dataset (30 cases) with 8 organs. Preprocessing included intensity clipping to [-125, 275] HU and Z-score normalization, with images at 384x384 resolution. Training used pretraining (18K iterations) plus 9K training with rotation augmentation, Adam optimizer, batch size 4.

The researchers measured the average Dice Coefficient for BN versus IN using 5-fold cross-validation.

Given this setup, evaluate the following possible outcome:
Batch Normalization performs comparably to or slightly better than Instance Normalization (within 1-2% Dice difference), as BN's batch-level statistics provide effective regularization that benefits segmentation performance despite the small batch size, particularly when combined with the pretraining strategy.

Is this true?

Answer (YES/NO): YES